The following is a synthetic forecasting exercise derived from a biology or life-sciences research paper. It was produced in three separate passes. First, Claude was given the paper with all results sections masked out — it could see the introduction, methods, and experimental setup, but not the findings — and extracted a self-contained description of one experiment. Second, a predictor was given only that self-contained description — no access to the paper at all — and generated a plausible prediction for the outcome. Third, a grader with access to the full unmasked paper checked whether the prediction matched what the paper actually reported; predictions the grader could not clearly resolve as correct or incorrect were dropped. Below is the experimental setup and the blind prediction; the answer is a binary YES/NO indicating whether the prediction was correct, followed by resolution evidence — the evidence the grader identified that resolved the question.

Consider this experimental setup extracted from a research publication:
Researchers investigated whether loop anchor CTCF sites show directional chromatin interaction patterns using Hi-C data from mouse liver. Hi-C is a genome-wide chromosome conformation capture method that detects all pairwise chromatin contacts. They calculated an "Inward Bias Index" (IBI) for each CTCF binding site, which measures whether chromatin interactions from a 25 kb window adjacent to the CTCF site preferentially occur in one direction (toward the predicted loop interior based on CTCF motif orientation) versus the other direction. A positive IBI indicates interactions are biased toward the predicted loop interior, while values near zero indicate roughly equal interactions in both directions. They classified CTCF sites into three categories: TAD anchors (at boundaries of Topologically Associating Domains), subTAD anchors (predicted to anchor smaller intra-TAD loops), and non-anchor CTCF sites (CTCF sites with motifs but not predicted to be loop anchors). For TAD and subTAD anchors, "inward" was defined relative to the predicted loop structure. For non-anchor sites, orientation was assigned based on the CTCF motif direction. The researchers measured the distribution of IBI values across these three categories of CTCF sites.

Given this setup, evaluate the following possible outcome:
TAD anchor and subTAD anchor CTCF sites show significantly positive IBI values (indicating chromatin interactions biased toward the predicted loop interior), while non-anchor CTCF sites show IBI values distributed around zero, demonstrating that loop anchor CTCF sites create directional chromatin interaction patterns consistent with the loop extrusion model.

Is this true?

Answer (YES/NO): YES